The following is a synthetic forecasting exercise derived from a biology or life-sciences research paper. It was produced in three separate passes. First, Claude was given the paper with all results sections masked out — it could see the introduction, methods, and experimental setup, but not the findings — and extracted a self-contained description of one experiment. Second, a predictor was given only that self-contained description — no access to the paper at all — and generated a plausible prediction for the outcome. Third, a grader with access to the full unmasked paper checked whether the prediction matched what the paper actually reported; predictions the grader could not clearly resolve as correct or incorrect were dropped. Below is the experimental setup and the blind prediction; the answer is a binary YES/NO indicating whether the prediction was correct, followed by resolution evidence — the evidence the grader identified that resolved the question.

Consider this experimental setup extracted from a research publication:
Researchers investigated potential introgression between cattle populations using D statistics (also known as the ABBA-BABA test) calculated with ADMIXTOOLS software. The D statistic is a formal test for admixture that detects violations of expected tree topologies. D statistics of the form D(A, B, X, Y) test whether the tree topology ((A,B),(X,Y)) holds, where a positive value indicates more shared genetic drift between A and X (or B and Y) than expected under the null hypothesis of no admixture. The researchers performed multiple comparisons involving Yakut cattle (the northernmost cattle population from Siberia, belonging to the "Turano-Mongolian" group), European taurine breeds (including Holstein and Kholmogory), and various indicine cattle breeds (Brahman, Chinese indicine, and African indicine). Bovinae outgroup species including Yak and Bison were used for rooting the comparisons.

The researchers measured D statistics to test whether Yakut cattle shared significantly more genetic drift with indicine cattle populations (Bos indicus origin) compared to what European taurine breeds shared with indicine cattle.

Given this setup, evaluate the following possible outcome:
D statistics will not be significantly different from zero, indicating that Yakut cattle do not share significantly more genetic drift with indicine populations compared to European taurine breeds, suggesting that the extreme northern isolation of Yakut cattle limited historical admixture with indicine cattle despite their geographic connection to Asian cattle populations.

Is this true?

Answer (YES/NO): NO